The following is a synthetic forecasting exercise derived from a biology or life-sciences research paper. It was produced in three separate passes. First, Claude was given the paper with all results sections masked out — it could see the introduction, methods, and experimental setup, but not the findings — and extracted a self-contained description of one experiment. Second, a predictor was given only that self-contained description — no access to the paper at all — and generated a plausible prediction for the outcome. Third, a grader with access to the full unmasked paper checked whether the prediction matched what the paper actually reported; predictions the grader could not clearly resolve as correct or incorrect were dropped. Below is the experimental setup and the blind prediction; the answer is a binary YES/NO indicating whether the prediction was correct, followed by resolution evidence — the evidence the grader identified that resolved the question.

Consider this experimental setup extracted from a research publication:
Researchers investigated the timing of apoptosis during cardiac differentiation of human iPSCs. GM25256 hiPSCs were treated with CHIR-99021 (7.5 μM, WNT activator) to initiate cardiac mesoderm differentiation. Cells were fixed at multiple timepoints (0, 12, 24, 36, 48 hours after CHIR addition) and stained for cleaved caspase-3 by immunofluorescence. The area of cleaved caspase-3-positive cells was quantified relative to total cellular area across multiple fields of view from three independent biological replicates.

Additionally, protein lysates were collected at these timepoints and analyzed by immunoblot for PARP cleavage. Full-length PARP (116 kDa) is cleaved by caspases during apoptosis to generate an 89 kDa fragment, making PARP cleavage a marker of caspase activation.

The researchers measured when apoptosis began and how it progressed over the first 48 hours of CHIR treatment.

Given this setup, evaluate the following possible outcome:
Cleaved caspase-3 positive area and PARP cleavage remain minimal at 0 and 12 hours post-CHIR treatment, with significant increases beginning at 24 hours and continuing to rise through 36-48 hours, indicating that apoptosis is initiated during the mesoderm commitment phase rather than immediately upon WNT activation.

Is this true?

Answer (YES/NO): NO